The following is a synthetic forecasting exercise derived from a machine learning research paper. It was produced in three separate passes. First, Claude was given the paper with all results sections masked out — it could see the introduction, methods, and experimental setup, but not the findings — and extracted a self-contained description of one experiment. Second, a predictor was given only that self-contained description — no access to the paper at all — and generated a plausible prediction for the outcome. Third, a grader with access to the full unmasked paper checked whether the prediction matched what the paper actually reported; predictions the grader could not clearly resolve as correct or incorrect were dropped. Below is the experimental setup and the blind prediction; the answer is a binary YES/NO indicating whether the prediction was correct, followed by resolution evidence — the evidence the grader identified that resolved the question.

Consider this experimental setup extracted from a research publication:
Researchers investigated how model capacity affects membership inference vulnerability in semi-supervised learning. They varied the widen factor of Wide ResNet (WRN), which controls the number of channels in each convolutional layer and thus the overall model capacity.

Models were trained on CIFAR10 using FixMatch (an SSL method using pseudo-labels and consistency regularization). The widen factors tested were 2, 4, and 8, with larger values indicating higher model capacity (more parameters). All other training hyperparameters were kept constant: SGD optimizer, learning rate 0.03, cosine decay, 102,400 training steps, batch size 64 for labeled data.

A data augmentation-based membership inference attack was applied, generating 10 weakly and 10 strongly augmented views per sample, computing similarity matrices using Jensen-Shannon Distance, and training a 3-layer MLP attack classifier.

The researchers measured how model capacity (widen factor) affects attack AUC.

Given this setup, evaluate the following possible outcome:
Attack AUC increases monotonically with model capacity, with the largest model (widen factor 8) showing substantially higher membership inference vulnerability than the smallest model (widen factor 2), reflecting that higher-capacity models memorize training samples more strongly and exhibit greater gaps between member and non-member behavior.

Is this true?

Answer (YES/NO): YES